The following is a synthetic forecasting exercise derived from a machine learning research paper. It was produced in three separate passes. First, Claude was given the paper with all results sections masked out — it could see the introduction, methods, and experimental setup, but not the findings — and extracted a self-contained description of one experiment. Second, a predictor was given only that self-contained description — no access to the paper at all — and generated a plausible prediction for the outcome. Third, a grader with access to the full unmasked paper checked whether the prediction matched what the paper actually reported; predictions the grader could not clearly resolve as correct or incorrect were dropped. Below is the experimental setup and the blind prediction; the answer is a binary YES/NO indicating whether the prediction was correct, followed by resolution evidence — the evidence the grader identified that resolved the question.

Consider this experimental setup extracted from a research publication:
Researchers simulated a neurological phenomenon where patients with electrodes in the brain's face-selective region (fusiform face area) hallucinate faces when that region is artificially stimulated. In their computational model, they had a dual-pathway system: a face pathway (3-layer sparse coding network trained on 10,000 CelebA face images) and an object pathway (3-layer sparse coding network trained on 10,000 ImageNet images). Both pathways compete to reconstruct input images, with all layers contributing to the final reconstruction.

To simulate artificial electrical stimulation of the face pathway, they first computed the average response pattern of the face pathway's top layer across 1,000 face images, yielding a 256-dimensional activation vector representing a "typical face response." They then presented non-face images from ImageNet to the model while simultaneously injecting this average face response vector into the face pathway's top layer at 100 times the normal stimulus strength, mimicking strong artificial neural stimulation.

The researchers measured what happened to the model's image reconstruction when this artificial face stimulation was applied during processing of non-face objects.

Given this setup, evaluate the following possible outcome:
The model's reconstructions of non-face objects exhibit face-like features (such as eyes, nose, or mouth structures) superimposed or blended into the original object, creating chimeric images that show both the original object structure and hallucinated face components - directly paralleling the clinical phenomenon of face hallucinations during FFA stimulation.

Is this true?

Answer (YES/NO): YES